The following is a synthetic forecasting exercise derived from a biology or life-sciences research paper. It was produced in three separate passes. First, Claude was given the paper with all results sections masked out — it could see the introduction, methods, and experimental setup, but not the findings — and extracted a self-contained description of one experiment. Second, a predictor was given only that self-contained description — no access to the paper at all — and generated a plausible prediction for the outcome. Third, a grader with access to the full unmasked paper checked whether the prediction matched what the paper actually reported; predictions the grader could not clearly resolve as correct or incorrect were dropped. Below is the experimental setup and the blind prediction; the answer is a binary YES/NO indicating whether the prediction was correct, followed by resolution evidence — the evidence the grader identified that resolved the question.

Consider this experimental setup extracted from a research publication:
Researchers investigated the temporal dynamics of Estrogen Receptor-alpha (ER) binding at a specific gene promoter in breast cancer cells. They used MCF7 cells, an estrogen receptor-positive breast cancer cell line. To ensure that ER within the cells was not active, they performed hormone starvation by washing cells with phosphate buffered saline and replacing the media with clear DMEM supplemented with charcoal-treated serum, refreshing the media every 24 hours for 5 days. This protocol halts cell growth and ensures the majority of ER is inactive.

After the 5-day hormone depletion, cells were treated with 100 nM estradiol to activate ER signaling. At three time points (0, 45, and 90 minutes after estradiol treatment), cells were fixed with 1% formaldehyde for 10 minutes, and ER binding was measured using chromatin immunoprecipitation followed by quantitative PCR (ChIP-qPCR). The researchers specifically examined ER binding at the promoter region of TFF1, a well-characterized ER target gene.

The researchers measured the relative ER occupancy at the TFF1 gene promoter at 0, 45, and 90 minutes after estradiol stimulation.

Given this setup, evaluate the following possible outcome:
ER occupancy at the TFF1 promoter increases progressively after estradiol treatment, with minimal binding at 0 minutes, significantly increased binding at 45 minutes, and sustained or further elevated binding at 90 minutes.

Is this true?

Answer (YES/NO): NO